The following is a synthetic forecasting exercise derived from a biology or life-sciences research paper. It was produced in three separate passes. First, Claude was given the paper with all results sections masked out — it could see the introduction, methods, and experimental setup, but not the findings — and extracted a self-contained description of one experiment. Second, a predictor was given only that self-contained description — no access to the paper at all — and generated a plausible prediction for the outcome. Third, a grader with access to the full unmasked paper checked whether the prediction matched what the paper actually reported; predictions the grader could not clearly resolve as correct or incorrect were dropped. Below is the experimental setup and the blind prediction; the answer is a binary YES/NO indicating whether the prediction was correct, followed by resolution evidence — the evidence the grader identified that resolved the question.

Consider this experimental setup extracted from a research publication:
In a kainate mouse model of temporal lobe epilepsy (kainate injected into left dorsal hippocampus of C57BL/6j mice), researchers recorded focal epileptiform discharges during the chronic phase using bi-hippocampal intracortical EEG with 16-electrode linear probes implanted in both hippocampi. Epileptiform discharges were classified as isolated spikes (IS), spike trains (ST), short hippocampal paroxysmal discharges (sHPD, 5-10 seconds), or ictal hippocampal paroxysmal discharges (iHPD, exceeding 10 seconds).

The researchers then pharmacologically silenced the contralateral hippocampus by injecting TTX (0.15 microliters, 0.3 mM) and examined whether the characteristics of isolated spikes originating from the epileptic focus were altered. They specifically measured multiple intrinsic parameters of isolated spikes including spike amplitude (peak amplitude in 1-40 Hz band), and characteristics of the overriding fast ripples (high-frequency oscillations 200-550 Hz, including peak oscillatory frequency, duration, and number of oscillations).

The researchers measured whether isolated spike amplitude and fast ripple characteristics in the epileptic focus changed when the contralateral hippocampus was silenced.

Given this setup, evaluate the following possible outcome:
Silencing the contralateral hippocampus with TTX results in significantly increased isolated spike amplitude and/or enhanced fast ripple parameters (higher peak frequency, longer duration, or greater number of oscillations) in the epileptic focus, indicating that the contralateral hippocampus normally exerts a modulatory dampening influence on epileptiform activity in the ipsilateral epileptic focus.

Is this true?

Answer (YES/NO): NO